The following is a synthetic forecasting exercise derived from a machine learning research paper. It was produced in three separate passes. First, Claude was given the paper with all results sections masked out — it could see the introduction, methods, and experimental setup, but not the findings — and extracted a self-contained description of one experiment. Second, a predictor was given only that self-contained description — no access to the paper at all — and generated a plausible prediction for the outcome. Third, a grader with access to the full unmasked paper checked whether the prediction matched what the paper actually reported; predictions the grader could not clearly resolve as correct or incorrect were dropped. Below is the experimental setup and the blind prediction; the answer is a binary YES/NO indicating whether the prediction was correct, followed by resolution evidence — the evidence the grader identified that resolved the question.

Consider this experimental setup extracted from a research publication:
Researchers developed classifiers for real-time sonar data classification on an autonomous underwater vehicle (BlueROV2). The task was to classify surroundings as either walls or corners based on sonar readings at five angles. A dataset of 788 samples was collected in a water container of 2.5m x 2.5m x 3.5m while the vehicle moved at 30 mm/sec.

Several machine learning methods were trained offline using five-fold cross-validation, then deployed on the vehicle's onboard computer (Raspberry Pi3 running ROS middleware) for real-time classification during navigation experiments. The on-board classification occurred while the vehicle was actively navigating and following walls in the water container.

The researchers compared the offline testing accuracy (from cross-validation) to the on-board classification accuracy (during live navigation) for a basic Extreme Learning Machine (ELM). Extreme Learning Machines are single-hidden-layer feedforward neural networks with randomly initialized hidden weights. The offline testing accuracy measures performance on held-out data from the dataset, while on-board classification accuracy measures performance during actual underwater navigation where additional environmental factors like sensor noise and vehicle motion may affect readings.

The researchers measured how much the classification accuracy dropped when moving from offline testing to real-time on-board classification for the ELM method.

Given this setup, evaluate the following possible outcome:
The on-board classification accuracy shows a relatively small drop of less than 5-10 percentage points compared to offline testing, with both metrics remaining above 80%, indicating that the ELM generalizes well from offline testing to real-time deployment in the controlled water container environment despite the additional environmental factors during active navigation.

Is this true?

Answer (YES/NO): NO